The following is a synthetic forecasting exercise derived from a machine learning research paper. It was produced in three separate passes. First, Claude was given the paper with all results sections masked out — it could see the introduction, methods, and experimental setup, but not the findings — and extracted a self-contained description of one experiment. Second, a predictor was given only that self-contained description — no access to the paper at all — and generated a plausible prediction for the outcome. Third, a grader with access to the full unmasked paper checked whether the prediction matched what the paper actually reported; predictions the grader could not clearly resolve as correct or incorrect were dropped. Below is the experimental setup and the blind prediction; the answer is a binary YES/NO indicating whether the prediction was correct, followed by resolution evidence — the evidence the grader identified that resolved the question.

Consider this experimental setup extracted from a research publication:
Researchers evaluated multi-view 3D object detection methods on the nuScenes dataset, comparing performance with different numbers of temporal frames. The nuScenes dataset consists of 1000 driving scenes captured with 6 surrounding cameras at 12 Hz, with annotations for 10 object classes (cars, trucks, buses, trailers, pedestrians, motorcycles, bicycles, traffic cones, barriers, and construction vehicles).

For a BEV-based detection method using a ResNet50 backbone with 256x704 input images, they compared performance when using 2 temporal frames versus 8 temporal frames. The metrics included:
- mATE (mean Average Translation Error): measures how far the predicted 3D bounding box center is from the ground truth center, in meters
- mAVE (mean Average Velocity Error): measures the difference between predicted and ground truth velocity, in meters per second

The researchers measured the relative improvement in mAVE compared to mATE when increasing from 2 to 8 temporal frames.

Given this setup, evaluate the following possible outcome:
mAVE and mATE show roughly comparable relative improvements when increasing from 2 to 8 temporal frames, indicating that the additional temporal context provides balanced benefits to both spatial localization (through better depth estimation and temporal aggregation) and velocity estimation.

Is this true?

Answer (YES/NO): NO